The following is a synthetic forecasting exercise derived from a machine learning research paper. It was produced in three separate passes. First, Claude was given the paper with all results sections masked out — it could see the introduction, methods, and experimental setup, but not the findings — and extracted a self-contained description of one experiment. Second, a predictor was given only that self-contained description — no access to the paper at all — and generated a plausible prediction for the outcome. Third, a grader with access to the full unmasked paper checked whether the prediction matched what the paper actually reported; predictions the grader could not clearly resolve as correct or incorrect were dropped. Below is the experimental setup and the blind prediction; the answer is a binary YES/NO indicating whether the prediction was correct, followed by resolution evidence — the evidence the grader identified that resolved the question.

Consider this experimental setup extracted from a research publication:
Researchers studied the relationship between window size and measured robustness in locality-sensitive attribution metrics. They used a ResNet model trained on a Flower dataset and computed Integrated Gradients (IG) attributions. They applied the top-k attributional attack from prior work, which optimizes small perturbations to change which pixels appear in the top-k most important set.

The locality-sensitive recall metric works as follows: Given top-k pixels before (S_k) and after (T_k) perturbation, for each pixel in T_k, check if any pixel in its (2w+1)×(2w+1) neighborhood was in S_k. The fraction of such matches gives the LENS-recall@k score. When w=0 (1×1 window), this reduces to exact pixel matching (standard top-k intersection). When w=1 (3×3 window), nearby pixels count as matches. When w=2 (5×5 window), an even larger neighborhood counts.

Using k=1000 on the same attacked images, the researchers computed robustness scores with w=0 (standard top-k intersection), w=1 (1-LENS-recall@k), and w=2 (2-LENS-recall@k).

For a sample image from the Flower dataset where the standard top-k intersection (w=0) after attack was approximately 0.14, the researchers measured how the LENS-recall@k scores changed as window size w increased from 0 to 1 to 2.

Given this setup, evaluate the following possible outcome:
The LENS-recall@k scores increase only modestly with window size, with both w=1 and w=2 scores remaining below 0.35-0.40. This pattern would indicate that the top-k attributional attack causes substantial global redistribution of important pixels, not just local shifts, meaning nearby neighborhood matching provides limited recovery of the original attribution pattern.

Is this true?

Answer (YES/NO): NO